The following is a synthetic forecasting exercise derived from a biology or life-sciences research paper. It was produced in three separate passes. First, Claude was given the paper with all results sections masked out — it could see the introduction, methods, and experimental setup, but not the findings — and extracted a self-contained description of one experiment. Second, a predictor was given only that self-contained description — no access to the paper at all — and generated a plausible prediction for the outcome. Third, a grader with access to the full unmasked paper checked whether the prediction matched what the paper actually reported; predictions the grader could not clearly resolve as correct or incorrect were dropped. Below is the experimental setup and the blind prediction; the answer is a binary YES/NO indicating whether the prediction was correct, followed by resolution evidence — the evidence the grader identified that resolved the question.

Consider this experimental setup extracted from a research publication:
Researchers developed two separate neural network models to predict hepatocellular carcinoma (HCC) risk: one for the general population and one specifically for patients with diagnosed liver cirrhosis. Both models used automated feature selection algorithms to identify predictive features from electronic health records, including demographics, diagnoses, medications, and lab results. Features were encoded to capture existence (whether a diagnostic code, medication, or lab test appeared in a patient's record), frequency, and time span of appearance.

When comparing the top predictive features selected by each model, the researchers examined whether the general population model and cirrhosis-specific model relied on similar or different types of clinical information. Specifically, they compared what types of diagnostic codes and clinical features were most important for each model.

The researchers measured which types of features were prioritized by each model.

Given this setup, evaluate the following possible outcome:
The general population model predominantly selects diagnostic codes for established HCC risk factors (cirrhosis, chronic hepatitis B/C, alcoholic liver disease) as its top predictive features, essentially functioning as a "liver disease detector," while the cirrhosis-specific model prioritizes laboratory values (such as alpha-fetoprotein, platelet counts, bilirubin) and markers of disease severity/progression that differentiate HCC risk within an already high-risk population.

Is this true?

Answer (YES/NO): NO